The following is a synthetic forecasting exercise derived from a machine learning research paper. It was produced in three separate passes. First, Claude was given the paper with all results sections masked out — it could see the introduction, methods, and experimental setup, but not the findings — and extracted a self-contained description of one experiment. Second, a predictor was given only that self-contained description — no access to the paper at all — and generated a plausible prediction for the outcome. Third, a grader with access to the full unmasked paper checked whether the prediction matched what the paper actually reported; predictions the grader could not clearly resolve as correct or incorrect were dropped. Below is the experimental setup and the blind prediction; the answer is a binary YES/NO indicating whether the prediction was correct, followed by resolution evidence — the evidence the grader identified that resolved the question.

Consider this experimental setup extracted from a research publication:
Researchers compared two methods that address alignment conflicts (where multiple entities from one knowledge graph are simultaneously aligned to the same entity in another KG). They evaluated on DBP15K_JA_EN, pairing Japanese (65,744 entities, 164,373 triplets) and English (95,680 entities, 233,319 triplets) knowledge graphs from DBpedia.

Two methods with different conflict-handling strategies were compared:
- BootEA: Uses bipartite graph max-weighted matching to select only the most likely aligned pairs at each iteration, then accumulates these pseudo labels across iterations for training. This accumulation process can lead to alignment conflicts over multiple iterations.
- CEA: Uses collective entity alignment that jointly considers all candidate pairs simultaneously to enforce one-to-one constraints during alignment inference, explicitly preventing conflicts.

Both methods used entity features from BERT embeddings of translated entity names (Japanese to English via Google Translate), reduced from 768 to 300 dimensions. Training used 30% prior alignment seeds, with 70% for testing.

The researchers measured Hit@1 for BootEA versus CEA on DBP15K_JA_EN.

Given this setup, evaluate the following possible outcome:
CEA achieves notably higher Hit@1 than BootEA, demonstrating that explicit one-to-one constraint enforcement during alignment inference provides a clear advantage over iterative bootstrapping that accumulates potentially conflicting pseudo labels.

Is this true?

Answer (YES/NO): YES